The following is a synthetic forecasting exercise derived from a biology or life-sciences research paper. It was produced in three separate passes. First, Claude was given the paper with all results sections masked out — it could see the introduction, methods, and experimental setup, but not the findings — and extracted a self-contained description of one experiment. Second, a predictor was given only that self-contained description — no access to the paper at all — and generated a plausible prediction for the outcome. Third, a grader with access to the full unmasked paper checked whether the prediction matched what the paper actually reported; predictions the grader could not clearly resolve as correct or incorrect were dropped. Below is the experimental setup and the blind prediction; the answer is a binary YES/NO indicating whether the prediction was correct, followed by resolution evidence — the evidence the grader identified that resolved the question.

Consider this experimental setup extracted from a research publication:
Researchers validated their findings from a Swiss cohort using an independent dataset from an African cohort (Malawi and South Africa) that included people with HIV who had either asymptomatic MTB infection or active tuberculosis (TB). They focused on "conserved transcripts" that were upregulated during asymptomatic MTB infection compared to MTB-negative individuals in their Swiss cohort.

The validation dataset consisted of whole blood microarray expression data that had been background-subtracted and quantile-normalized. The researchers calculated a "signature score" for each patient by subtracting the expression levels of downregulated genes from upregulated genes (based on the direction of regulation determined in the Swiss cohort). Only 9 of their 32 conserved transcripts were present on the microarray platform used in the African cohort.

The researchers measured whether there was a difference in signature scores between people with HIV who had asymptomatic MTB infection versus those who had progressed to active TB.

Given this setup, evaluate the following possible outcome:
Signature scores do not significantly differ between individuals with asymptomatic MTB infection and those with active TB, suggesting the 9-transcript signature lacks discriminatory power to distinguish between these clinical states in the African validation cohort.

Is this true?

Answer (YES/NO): NO